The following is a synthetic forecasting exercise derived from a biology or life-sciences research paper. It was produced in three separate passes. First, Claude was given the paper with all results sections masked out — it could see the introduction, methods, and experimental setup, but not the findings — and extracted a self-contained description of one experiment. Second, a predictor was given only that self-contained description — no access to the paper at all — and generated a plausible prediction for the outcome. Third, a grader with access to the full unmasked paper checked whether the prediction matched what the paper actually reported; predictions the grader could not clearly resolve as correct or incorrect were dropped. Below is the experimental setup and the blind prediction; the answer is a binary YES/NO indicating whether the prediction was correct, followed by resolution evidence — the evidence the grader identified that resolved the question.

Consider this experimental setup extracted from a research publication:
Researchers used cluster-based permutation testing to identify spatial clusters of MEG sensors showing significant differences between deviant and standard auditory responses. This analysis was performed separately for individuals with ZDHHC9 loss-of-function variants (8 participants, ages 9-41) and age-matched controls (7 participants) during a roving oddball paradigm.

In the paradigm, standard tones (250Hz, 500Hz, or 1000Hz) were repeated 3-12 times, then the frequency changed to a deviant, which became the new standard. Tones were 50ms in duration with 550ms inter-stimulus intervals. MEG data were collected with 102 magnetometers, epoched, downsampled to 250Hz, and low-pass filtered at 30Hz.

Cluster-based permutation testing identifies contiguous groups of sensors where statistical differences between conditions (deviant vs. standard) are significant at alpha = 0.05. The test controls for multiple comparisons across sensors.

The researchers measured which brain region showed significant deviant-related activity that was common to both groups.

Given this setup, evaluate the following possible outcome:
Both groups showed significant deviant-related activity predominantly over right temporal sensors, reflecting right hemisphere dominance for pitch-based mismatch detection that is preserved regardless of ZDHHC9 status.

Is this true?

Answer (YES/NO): NO